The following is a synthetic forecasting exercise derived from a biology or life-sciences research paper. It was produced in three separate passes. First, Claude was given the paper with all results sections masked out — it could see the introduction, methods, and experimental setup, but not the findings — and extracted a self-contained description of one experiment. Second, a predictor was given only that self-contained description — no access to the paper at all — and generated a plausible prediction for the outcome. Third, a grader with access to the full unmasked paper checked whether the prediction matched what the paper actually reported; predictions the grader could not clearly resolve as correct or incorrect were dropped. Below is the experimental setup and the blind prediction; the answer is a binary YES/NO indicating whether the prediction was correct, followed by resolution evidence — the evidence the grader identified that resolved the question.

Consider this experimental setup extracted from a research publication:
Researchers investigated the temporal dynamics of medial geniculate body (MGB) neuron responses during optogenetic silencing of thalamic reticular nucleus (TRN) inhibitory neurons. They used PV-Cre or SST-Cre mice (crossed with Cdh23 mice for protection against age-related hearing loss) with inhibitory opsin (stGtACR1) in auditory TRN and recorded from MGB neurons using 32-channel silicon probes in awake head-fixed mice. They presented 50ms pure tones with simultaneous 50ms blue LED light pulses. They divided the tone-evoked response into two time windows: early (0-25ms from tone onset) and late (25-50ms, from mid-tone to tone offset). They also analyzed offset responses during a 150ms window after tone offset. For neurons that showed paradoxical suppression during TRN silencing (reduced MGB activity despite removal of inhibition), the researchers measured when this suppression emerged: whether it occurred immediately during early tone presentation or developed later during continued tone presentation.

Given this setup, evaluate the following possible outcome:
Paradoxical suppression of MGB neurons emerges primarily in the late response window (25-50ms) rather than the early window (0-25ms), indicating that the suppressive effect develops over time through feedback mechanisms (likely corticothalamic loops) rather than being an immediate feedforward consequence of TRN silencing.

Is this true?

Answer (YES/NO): NO